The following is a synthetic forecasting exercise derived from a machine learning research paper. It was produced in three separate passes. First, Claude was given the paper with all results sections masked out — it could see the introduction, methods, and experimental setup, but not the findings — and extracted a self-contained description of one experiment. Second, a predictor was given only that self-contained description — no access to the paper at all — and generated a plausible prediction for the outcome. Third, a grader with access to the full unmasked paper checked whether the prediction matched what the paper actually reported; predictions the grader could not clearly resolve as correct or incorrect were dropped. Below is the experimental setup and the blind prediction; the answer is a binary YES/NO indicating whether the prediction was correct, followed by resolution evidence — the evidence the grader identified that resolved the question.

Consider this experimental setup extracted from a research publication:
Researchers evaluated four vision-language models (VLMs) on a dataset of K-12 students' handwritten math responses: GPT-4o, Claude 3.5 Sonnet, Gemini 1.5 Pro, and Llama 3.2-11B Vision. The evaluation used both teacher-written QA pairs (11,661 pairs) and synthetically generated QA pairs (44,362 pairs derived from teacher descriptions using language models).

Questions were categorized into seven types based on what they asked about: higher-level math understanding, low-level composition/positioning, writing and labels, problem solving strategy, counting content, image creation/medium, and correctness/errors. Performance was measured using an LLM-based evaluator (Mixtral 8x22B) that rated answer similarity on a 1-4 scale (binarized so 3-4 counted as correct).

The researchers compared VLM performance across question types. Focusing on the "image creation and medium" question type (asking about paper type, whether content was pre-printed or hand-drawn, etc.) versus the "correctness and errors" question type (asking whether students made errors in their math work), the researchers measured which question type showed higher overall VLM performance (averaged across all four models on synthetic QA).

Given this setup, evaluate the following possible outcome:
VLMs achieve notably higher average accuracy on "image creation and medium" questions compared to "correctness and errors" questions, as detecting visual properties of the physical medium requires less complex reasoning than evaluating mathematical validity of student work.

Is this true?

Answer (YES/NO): YES